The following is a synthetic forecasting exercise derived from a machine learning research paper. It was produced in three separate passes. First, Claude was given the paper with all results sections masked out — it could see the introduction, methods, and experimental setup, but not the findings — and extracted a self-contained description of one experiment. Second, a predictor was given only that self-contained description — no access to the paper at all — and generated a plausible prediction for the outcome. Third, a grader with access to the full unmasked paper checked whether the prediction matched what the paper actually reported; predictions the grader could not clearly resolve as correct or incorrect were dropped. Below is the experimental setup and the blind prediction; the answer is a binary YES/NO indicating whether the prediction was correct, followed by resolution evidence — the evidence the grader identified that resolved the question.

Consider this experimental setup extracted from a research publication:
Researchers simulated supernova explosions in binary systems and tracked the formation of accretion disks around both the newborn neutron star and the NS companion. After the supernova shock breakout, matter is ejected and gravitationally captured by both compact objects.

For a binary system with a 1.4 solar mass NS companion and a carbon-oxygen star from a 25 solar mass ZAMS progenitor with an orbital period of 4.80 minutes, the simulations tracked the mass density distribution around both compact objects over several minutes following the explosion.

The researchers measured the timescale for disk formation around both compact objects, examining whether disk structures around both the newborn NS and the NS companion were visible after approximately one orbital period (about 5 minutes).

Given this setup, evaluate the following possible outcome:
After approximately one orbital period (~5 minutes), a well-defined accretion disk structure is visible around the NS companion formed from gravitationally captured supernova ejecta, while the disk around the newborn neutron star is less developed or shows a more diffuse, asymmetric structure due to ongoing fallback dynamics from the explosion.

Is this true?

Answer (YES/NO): NO